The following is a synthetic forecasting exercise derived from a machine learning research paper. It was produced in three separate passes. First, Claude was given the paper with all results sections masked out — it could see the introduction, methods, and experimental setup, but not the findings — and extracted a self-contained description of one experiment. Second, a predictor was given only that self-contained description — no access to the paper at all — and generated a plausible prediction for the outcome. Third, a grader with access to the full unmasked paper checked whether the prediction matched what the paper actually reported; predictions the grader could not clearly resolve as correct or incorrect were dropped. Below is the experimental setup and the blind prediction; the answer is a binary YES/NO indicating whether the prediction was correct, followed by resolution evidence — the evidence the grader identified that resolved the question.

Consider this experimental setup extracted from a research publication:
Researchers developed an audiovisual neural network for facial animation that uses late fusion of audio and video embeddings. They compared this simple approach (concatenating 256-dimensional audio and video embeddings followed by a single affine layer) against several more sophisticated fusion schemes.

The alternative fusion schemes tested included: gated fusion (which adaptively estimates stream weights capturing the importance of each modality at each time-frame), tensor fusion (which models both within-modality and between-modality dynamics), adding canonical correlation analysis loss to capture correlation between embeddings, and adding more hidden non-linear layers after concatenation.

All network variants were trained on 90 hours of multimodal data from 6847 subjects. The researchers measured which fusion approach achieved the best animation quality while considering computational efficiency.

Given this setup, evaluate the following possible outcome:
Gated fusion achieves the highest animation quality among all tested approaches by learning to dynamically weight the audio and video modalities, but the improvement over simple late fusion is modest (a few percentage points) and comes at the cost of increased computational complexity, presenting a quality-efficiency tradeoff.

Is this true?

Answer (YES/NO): NO